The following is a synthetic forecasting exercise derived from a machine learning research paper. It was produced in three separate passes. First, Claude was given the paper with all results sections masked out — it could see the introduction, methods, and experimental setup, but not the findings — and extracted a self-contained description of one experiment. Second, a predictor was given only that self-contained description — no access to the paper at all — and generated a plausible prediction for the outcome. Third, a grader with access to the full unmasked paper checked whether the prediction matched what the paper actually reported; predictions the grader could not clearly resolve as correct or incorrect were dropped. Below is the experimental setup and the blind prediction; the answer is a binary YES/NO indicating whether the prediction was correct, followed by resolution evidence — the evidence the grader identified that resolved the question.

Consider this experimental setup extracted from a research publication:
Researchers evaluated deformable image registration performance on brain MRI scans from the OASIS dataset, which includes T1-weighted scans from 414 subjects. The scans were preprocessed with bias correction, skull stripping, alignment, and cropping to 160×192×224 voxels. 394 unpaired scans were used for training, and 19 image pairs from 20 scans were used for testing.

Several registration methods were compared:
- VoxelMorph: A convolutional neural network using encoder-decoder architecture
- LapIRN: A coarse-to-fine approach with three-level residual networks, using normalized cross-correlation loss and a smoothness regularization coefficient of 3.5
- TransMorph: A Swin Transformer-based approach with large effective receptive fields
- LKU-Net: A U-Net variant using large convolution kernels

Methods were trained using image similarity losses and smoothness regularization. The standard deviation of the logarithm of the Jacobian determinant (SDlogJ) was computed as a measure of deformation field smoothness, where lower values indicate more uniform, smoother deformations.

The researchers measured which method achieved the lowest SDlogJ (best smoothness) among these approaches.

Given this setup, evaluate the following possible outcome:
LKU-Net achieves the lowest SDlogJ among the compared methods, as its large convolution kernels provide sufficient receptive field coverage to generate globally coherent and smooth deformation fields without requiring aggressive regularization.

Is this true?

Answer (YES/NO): NO